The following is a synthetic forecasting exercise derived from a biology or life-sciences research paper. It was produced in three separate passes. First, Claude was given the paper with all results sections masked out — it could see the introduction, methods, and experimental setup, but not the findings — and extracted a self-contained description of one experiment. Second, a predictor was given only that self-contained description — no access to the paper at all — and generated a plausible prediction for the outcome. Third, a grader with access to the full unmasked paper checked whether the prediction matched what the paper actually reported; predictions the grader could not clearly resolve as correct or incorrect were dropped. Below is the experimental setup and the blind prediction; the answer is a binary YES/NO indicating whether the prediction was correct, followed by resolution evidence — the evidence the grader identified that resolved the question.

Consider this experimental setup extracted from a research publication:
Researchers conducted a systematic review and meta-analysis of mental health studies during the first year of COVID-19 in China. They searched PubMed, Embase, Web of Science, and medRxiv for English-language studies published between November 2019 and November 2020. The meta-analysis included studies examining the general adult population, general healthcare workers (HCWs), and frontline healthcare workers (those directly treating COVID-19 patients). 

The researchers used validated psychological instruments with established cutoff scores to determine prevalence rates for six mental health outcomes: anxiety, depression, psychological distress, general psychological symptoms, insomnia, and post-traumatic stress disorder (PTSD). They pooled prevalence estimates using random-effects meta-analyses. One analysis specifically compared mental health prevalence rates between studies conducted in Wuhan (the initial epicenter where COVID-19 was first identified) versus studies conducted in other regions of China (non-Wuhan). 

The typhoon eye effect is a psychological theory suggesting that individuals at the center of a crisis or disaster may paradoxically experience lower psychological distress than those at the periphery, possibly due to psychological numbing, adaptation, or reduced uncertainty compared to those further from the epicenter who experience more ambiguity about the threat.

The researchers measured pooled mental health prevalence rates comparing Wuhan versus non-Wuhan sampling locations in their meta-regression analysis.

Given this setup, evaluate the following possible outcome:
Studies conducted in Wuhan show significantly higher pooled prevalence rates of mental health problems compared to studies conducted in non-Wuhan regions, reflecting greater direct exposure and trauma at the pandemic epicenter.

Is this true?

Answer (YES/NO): NO